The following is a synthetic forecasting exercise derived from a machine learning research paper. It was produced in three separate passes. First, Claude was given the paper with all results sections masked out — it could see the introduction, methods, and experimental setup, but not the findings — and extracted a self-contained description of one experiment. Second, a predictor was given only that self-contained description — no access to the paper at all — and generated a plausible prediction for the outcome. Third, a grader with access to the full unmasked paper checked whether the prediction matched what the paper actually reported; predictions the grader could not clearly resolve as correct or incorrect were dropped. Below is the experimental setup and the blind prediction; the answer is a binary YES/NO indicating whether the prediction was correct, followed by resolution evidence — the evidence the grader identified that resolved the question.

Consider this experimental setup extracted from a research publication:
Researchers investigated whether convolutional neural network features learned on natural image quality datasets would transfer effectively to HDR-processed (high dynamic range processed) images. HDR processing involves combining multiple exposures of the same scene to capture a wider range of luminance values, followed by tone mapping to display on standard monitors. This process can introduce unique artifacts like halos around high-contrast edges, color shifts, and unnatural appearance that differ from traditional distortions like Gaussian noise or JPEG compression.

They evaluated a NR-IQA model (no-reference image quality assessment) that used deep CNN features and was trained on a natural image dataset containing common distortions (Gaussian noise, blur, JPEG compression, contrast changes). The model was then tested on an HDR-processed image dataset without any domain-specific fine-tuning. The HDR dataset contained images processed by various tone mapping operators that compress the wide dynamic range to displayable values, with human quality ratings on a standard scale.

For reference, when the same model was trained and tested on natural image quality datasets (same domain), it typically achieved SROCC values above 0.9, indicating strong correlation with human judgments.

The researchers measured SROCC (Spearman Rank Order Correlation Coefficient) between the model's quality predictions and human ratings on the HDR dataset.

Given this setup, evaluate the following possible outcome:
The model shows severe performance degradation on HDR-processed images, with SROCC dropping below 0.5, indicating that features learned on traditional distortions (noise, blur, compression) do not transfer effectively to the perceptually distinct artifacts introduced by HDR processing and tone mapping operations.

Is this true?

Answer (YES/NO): NO